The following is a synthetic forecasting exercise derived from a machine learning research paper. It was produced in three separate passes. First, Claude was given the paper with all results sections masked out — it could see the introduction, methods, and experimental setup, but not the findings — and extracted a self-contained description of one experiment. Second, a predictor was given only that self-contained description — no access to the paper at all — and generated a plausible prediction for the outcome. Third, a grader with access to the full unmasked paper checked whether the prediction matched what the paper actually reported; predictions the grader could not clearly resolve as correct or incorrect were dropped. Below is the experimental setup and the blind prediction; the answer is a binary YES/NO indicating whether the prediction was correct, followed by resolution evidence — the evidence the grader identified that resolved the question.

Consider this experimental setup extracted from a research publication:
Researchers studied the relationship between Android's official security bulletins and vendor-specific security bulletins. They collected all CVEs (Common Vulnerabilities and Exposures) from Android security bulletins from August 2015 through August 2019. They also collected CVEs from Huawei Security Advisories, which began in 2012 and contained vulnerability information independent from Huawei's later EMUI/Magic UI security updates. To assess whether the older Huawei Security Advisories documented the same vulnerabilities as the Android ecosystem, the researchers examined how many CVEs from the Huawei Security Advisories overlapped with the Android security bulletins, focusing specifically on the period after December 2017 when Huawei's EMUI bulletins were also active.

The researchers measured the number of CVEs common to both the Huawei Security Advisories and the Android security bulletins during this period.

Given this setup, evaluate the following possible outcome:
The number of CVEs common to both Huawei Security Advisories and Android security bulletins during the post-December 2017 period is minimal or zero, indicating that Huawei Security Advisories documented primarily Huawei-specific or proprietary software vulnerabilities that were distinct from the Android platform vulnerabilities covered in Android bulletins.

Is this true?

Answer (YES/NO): YES